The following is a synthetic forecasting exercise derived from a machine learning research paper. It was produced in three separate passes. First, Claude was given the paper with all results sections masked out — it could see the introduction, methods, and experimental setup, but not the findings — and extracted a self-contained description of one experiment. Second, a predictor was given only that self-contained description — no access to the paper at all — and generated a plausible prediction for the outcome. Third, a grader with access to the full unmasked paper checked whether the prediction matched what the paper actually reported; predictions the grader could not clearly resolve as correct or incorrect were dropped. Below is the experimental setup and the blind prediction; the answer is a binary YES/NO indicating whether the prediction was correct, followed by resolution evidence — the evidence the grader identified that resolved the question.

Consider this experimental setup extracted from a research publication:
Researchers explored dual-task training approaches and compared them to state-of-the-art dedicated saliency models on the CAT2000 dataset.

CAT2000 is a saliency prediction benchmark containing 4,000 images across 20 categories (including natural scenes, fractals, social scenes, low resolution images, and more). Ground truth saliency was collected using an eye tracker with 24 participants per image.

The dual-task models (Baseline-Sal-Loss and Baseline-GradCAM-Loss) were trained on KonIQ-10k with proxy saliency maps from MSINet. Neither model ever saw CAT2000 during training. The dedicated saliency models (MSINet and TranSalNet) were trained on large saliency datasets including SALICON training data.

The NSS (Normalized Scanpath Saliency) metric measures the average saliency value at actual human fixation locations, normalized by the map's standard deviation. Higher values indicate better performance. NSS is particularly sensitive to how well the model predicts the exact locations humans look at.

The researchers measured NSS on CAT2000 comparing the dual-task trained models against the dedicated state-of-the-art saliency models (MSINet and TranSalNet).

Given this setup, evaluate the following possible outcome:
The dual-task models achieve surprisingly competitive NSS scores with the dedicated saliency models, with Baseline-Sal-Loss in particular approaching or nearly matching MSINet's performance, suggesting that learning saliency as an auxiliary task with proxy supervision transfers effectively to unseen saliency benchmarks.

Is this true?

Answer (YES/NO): NO